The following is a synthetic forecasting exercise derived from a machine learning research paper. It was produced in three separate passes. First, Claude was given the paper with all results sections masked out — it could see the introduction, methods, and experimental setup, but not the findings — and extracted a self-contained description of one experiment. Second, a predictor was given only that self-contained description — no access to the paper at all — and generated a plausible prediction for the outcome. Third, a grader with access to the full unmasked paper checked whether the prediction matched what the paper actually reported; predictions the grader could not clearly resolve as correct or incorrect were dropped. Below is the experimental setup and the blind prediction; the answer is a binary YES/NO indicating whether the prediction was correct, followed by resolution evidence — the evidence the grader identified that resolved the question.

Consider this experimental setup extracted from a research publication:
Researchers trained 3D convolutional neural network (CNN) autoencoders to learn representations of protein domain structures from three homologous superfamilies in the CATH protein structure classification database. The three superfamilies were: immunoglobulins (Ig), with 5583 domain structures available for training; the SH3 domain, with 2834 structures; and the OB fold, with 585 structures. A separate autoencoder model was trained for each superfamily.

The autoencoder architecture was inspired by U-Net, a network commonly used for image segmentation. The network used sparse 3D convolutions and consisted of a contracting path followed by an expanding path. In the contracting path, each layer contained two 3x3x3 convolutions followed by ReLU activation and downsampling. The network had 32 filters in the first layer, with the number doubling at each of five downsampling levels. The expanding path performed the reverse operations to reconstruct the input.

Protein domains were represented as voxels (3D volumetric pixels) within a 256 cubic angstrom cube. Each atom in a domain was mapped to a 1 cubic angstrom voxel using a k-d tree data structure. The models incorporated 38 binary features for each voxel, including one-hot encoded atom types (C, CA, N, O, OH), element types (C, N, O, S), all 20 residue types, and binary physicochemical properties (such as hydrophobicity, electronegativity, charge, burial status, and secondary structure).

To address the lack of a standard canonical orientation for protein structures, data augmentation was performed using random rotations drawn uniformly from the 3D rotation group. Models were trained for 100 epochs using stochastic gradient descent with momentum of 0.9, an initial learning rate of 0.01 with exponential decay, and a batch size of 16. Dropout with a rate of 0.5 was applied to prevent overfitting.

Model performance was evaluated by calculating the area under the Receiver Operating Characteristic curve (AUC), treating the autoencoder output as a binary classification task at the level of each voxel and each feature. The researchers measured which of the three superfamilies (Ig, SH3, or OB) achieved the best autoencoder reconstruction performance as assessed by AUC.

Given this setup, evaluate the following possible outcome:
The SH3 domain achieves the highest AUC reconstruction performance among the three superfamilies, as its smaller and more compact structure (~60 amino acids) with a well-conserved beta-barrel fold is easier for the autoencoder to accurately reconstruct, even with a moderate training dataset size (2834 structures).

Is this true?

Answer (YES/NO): NO